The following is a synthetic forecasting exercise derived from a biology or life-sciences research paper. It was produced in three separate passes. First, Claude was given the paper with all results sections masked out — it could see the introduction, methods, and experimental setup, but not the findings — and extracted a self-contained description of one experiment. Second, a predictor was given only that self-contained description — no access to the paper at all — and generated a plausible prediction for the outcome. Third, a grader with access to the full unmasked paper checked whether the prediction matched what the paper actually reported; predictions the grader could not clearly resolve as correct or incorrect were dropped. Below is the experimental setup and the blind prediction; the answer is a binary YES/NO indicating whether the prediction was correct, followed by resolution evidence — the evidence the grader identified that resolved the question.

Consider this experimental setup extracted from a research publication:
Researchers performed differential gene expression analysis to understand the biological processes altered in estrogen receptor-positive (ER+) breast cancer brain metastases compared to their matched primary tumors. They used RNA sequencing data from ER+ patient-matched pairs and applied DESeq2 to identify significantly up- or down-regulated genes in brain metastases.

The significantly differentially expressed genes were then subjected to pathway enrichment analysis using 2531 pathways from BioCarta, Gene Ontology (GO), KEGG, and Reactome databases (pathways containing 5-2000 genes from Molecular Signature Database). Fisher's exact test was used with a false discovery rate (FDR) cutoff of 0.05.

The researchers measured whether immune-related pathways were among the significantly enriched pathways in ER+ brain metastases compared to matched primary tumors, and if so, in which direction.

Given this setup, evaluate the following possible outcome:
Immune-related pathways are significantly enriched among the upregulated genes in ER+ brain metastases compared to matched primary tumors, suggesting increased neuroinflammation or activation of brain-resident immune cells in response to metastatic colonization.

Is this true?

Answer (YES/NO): NO